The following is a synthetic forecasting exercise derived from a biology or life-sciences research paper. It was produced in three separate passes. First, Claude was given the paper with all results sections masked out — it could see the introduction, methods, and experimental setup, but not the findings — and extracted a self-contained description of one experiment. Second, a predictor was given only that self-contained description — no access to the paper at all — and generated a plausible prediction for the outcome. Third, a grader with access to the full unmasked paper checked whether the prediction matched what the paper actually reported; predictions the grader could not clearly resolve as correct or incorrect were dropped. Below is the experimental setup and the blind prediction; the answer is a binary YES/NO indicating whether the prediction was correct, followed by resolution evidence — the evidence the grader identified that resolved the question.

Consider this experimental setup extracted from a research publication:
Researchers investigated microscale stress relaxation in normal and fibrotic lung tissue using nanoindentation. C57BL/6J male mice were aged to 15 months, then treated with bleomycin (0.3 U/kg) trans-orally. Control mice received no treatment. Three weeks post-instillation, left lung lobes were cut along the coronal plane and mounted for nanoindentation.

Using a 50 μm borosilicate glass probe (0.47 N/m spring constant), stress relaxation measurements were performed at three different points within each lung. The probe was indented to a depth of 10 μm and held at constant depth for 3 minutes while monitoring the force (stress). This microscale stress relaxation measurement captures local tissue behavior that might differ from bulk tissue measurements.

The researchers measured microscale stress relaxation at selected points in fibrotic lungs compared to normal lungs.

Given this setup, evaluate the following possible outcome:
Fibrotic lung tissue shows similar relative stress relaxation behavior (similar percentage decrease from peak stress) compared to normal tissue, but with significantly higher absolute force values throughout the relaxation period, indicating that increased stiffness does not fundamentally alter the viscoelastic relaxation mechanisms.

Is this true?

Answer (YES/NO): YES